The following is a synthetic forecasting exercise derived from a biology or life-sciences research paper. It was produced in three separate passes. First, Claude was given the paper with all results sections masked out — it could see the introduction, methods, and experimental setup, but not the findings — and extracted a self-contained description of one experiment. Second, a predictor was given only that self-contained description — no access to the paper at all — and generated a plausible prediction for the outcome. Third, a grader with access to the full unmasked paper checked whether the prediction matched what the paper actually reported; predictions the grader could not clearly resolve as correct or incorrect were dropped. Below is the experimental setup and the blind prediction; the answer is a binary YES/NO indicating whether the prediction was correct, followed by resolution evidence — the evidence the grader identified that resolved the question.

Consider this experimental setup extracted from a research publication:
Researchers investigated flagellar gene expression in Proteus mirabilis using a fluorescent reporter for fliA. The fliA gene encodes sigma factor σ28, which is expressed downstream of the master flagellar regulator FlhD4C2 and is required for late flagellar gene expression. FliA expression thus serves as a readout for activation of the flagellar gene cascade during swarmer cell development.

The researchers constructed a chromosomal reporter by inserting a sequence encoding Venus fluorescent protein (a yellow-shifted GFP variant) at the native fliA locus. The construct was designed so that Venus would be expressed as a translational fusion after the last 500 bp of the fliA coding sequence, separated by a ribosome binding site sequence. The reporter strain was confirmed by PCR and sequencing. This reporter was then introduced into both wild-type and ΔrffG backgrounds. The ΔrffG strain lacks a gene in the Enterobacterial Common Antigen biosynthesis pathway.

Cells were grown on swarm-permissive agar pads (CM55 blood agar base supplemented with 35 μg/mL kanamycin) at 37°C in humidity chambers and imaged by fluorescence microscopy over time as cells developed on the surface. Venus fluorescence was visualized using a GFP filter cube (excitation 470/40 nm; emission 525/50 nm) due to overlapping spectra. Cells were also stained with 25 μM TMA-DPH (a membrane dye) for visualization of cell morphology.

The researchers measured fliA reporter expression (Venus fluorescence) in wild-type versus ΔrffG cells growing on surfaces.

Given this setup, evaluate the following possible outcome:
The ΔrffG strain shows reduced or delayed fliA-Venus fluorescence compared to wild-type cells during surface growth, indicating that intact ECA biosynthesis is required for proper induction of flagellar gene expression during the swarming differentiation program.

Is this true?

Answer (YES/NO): YES